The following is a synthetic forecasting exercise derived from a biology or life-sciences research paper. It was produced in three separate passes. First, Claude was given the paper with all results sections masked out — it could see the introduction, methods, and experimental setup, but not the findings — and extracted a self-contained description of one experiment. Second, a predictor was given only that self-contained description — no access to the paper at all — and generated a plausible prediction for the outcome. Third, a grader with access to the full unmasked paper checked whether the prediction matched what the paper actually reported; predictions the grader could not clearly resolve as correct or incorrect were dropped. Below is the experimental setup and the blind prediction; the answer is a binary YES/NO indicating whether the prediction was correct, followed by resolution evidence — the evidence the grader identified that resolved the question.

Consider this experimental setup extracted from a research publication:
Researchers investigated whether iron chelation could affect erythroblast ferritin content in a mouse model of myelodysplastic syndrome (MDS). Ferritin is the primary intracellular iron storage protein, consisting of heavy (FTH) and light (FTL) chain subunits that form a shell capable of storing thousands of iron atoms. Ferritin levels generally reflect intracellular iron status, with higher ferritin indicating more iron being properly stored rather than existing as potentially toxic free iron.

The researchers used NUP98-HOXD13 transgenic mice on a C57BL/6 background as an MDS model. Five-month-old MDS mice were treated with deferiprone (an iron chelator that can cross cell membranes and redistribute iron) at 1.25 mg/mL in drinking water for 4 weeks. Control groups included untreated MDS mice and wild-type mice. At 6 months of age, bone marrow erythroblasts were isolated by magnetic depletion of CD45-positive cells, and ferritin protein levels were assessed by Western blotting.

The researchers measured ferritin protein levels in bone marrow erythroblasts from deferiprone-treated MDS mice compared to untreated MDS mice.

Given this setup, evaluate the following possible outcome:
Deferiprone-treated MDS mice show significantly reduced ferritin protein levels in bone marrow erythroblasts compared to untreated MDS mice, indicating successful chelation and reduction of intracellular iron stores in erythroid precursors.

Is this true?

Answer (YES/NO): NO